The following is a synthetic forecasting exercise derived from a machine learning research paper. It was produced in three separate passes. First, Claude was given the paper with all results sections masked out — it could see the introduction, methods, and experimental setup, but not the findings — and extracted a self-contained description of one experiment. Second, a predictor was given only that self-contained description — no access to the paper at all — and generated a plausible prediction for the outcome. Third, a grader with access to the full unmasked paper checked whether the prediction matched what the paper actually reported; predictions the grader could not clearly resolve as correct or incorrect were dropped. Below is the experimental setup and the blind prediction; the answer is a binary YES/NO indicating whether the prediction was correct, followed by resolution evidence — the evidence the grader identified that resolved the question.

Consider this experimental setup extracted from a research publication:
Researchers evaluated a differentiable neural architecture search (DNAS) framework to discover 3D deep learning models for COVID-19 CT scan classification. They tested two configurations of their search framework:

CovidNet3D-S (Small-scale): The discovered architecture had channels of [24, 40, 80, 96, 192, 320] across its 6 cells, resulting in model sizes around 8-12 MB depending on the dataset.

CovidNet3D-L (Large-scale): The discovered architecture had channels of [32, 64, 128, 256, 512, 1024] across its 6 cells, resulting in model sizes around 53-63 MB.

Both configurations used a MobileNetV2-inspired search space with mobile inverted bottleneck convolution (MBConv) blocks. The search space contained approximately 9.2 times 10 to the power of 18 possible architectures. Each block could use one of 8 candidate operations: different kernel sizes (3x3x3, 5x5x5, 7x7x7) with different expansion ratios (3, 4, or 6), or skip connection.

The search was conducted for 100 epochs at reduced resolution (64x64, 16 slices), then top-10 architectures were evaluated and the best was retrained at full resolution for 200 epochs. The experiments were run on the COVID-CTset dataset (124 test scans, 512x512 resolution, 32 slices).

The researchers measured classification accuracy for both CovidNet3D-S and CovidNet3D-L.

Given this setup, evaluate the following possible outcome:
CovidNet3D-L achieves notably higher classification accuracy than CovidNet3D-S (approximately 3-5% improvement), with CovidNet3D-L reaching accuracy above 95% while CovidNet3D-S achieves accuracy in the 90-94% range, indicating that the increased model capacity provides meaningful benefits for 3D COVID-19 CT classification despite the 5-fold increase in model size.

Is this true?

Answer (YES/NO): NO